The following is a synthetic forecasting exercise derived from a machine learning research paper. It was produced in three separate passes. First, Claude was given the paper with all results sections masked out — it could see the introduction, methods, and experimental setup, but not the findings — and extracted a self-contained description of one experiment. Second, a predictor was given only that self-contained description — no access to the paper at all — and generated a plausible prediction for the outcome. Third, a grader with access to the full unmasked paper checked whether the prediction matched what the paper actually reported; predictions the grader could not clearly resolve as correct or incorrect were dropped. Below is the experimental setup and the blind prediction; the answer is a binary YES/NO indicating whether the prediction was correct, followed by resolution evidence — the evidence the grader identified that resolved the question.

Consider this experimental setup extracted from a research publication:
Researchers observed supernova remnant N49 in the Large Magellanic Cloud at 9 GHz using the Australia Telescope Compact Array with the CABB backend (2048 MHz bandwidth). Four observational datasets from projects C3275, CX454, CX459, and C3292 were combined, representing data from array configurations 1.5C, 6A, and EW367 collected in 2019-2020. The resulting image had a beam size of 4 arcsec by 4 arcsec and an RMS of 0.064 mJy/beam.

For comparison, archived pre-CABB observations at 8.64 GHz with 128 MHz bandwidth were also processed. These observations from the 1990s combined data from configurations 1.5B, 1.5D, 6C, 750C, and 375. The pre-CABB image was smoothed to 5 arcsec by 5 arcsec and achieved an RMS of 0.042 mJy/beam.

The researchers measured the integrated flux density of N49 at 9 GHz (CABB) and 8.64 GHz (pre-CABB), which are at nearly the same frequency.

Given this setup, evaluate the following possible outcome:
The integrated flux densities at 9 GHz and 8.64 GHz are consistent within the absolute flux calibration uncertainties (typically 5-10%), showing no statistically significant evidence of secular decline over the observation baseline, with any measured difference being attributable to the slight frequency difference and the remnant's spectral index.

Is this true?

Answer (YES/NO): NO